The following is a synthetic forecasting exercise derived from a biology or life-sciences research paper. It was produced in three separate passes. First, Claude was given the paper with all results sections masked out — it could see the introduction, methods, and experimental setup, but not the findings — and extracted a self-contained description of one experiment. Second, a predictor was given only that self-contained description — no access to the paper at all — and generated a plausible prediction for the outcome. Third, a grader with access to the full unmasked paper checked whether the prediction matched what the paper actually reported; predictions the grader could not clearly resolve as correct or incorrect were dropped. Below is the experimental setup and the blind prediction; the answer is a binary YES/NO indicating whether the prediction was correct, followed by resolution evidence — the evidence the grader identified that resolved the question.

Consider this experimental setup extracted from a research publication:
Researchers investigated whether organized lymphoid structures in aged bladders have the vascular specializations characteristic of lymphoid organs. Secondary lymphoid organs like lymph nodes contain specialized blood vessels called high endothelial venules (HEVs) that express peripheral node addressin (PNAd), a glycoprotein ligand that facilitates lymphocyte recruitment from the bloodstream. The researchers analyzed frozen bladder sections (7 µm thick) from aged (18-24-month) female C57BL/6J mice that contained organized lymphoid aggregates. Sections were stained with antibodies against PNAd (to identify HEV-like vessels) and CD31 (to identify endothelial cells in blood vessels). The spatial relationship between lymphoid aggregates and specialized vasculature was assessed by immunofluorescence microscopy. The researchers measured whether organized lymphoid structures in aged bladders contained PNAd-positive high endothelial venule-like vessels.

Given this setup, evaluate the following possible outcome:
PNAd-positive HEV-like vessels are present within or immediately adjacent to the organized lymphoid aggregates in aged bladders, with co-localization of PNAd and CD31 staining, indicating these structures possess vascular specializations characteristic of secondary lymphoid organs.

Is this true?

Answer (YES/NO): YES